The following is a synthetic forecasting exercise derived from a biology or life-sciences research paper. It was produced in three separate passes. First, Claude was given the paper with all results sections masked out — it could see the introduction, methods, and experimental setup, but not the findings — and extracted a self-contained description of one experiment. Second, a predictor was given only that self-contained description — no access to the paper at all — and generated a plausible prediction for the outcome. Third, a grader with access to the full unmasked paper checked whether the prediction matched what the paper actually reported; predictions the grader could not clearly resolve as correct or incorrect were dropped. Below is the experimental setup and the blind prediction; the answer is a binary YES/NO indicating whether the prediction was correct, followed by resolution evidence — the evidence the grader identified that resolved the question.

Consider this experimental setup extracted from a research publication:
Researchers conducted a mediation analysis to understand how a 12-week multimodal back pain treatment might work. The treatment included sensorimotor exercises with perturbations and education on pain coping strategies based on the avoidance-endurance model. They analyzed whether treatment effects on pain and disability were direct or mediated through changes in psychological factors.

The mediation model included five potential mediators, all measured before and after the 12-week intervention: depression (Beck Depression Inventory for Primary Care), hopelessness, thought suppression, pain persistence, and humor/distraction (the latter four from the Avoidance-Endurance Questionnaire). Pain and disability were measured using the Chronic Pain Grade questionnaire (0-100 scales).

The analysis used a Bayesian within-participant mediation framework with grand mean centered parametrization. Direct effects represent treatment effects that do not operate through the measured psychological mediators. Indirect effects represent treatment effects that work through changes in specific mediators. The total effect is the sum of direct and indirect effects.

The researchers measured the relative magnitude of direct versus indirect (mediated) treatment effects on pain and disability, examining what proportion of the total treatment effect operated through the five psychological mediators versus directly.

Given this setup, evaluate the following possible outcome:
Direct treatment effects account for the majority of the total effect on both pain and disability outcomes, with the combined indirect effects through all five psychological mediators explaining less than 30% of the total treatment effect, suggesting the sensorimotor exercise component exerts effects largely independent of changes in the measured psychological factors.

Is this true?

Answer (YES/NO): NO